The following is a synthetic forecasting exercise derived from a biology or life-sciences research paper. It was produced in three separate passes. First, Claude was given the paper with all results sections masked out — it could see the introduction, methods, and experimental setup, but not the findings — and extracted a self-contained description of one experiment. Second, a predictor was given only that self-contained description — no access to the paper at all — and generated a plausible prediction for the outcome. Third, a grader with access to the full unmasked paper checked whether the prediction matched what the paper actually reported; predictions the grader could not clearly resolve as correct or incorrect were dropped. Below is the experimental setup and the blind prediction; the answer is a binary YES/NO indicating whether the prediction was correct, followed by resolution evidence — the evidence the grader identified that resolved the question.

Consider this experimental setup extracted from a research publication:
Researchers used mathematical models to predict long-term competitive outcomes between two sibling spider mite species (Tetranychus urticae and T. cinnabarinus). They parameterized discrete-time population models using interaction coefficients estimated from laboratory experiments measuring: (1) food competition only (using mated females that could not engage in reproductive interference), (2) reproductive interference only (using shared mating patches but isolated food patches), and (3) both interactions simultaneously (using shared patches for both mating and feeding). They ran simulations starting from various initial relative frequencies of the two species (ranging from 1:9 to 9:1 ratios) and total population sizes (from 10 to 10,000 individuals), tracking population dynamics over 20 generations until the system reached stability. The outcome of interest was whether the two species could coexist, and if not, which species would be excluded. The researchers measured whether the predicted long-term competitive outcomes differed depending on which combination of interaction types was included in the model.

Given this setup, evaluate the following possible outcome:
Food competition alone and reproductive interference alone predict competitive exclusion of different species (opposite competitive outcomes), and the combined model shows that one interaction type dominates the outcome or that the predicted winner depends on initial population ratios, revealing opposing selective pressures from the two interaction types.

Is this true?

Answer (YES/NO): YES